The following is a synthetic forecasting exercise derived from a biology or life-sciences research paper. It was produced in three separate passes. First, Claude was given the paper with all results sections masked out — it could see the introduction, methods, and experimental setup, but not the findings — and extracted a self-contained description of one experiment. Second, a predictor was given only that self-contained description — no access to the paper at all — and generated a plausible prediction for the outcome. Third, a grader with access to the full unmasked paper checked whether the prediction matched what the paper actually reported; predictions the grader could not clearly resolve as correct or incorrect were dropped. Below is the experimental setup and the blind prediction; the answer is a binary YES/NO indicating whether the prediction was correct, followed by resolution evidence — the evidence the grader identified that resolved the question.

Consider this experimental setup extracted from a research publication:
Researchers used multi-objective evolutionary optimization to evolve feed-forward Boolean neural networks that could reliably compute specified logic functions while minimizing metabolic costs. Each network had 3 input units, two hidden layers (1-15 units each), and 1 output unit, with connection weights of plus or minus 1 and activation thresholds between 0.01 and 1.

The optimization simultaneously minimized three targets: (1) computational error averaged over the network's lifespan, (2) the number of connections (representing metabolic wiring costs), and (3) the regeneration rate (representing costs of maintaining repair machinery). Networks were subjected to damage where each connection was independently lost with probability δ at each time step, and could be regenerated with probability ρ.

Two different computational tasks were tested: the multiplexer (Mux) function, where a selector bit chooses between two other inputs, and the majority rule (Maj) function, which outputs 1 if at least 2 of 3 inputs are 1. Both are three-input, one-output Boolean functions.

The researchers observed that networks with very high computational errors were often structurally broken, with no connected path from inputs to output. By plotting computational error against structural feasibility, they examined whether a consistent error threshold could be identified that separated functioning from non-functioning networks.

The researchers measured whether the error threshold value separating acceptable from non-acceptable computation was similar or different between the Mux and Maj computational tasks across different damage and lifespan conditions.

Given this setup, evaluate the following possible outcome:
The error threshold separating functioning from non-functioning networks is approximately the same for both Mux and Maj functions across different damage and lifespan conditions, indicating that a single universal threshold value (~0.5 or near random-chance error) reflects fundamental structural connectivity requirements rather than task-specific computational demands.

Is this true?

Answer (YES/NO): NO